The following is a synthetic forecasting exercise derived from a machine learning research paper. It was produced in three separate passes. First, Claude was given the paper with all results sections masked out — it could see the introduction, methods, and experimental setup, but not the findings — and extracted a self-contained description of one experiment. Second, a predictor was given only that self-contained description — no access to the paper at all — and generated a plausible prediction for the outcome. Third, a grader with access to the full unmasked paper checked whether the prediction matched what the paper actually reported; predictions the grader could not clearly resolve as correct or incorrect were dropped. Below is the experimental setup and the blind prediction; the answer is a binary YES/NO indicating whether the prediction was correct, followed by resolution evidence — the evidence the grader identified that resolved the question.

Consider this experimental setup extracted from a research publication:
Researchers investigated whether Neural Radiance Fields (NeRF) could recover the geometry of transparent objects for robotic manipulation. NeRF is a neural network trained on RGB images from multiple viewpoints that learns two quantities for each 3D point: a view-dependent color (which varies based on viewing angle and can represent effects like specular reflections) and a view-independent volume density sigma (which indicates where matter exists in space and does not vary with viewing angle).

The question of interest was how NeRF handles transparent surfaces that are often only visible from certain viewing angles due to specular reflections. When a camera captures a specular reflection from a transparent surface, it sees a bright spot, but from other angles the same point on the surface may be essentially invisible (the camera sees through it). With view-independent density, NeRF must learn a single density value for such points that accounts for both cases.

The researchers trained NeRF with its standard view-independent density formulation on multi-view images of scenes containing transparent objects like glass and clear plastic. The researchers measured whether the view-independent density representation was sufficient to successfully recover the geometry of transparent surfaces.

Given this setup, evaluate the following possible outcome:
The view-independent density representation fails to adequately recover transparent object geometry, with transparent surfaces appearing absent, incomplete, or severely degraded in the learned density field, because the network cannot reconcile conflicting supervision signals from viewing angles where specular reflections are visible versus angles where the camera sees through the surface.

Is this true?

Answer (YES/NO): NO